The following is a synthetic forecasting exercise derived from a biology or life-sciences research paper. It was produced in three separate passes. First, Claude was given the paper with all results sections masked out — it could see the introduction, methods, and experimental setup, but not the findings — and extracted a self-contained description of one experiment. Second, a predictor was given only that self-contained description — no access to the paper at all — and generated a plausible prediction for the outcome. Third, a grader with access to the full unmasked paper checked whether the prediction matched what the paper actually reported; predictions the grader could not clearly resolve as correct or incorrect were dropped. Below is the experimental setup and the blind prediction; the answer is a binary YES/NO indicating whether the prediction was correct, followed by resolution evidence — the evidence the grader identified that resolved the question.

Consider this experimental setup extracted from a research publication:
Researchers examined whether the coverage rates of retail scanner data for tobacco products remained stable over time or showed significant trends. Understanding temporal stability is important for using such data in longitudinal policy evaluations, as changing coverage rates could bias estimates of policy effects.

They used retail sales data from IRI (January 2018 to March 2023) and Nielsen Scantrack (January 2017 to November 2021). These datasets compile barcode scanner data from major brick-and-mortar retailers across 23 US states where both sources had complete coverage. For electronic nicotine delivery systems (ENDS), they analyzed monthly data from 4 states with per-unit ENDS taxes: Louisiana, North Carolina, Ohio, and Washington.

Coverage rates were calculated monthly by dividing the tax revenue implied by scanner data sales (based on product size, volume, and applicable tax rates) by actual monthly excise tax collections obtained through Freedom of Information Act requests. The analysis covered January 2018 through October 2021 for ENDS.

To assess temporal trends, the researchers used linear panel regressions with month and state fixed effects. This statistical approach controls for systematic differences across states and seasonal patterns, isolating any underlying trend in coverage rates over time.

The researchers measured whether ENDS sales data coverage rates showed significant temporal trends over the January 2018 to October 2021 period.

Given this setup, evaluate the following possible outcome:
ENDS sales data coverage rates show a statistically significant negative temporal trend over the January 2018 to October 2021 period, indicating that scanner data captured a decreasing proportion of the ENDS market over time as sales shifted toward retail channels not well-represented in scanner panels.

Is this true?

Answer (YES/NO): NO